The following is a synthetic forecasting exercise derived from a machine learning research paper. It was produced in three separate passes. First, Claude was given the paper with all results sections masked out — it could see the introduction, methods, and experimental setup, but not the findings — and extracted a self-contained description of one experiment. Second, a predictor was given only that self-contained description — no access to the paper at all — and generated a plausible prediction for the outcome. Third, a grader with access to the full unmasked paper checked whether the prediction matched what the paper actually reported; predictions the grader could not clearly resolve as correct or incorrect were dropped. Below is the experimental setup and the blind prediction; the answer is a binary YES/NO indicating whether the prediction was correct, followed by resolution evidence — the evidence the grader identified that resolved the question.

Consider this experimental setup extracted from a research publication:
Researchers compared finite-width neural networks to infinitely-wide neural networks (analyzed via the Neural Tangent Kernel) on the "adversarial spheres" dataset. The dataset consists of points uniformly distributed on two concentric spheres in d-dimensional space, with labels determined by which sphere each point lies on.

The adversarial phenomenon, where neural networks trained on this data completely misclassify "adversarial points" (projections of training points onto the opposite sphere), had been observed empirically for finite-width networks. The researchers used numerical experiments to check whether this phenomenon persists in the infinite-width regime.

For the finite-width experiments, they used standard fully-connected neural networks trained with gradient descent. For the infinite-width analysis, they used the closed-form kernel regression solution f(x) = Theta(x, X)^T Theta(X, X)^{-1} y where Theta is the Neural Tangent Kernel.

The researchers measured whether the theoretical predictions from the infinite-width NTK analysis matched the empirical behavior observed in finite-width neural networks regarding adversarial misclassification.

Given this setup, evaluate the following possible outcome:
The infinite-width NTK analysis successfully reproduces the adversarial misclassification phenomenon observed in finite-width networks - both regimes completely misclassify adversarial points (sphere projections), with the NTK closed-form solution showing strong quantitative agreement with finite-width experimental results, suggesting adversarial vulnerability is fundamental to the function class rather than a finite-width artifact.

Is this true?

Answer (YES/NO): YES